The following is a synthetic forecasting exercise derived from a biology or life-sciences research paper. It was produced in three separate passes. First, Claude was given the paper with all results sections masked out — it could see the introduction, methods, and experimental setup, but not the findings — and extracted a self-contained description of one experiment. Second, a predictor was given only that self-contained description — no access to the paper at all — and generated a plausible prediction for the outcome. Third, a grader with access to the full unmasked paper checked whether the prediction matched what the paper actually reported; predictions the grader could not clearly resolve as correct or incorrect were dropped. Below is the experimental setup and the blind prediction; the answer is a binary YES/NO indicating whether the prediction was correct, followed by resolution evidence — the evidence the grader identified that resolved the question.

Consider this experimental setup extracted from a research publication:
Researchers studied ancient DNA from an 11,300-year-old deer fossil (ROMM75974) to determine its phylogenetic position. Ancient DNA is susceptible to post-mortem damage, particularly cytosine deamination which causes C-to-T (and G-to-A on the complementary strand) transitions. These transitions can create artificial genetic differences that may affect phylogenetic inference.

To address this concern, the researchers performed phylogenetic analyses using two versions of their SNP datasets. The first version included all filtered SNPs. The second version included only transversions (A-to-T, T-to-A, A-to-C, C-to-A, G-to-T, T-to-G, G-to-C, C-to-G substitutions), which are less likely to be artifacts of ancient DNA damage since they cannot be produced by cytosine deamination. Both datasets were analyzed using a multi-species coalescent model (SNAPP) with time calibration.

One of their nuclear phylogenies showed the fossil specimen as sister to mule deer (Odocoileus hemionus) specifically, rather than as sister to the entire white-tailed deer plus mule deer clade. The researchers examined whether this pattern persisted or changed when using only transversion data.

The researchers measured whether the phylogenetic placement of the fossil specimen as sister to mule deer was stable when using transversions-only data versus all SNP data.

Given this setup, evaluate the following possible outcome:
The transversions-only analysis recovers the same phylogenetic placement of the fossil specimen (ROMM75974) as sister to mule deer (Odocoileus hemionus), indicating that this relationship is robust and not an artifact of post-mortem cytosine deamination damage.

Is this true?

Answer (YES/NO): NO